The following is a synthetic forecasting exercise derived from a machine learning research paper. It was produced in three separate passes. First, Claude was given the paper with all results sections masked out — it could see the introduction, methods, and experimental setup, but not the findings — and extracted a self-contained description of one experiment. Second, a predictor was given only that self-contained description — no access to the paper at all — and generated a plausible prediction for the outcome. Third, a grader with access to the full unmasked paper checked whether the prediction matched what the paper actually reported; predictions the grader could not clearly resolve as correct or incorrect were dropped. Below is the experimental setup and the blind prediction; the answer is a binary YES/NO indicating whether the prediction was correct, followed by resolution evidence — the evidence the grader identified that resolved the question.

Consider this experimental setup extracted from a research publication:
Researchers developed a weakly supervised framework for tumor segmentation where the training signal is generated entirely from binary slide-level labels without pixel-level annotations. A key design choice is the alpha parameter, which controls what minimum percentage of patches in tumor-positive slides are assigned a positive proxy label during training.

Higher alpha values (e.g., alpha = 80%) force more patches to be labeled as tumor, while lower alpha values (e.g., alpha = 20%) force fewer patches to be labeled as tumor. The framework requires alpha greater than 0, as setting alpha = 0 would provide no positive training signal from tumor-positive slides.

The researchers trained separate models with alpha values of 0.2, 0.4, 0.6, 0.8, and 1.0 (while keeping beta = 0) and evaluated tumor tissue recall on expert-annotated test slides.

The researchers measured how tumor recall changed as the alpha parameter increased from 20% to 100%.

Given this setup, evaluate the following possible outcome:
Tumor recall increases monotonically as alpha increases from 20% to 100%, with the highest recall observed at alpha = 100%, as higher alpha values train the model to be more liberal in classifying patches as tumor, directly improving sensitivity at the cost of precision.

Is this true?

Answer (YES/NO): NO